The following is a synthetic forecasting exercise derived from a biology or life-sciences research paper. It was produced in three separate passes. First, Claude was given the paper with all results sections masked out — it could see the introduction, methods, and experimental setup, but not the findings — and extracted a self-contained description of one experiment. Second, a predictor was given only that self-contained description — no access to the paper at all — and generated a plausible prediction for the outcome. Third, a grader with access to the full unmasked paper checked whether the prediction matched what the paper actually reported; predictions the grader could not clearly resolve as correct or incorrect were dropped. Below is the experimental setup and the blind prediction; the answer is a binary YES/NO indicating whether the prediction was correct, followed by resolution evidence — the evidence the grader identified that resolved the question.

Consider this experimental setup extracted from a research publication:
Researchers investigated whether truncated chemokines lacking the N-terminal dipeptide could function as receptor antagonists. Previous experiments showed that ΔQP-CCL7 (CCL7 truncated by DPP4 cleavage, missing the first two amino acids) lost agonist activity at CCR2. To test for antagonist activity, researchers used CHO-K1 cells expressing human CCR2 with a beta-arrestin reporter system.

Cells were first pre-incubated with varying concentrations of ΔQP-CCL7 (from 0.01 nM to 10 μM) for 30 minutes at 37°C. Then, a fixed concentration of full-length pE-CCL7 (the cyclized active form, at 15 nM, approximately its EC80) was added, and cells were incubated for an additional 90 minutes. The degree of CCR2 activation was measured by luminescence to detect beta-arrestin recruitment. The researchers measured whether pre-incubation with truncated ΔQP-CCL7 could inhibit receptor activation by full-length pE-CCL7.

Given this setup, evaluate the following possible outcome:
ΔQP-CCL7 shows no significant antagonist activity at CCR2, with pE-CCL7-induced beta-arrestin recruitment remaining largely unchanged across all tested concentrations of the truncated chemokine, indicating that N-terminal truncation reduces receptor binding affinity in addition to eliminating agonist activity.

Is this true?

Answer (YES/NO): NO